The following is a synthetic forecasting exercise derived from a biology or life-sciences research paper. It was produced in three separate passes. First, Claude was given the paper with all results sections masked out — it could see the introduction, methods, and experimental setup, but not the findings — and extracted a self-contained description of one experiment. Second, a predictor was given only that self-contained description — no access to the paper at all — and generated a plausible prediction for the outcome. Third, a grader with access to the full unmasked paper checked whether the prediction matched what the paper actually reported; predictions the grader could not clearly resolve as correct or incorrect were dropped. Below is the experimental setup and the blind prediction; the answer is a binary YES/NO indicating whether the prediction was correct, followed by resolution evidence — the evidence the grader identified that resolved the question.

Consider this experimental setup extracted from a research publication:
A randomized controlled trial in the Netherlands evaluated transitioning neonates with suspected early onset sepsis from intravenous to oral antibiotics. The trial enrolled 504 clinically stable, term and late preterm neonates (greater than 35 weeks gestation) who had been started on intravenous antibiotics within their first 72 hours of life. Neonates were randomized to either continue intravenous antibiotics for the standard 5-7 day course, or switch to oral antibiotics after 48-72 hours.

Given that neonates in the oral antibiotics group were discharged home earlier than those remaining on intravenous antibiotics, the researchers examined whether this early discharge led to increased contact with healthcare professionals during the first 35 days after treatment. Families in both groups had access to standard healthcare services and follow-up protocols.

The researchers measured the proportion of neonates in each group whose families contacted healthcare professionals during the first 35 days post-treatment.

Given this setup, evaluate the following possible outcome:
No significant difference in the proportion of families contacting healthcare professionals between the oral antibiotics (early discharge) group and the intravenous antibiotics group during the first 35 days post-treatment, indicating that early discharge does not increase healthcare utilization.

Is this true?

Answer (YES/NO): YES